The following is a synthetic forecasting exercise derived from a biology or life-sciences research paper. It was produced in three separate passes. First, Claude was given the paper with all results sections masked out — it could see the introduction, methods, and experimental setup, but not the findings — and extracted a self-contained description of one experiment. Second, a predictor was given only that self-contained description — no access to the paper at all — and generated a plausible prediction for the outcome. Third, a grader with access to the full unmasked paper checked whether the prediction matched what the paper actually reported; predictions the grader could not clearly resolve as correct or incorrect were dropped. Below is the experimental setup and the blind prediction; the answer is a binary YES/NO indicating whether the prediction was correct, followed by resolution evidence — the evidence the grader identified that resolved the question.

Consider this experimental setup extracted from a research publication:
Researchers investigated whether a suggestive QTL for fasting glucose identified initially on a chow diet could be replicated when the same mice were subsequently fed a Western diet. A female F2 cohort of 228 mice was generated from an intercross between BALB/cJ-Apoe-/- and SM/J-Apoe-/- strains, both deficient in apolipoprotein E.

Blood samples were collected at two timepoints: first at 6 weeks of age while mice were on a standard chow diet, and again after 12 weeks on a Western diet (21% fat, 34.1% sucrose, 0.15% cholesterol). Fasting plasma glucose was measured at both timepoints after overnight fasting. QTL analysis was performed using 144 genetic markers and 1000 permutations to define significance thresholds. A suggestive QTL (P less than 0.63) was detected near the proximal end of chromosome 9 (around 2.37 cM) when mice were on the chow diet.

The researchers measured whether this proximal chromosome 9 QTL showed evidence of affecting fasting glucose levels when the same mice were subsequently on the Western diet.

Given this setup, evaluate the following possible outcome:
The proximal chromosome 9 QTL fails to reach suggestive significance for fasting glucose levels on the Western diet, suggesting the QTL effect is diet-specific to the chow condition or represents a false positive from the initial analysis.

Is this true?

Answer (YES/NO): NO